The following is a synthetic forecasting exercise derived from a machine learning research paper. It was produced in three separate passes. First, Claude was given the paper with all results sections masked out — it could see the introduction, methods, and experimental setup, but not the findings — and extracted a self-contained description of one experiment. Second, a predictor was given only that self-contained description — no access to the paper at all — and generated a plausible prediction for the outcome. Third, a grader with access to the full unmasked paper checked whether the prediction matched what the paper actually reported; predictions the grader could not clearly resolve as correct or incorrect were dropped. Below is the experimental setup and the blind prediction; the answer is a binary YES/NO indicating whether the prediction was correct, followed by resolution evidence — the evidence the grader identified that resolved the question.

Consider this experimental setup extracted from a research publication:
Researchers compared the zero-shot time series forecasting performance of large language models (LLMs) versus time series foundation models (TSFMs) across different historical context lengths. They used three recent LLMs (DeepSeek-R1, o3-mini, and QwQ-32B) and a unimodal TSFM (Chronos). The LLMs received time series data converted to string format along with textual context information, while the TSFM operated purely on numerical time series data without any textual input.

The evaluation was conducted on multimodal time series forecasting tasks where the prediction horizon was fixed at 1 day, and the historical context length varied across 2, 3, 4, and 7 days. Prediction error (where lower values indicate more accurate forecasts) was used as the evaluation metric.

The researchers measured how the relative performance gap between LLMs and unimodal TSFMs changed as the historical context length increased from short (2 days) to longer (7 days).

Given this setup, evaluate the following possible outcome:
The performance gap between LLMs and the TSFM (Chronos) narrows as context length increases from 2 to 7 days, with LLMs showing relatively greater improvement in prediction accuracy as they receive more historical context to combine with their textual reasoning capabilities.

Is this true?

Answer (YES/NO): NO